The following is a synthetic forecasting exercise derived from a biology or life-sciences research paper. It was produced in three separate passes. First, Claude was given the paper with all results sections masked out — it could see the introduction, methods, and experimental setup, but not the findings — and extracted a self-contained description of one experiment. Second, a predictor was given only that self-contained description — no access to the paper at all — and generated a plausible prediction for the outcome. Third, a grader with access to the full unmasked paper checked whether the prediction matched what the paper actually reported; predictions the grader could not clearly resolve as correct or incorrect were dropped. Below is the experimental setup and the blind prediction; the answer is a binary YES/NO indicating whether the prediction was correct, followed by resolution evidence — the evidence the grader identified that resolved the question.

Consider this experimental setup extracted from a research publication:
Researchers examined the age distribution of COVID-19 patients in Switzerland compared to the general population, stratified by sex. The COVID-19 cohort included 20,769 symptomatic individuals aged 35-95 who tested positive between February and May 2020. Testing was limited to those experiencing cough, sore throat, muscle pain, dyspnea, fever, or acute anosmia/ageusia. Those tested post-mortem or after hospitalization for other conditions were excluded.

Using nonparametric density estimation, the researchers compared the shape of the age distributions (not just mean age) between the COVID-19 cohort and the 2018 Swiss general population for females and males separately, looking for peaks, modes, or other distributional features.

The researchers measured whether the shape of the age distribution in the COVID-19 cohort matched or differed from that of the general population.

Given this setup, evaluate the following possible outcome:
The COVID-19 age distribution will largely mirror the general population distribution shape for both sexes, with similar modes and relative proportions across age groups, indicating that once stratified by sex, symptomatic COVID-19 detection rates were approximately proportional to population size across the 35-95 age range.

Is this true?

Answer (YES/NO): YES